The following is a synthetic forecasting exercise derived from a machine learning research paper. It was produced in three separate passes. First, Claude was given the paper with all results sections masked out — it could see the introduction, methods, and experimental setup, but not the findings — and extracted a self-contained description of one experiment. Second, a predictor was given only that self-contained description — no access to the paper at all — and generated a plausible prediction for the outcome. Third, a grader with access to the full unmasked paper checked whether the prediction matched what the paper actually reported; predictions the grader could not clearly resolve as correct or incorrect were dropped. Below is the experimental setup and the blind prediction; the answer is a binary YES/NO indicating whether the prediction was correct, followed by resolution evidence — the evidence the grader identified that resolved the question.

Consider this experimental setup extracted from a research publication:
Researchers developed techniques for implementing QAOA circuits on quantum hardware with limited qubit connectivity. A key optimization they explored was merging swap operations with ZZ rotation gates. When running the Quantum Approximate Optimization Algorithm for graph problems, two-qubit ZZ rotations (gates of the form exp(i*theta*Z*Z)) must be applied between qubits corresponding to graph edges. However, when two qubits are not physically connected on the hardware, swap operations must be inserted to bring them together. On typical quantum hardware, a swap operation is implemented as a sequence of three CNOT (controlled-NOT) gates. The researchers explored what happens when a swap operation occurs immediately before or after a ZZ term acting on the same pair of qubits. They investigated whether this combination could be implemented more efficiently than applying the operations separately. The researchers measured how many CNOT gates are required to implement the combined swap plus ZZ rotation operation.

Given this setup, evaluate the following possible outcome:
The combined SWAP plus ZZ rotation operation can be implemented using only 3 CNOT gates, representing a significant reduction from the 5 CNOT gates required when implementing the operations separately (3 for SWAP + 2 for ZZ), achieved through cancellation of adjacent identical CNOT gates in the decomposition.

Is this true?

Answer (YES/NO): YES